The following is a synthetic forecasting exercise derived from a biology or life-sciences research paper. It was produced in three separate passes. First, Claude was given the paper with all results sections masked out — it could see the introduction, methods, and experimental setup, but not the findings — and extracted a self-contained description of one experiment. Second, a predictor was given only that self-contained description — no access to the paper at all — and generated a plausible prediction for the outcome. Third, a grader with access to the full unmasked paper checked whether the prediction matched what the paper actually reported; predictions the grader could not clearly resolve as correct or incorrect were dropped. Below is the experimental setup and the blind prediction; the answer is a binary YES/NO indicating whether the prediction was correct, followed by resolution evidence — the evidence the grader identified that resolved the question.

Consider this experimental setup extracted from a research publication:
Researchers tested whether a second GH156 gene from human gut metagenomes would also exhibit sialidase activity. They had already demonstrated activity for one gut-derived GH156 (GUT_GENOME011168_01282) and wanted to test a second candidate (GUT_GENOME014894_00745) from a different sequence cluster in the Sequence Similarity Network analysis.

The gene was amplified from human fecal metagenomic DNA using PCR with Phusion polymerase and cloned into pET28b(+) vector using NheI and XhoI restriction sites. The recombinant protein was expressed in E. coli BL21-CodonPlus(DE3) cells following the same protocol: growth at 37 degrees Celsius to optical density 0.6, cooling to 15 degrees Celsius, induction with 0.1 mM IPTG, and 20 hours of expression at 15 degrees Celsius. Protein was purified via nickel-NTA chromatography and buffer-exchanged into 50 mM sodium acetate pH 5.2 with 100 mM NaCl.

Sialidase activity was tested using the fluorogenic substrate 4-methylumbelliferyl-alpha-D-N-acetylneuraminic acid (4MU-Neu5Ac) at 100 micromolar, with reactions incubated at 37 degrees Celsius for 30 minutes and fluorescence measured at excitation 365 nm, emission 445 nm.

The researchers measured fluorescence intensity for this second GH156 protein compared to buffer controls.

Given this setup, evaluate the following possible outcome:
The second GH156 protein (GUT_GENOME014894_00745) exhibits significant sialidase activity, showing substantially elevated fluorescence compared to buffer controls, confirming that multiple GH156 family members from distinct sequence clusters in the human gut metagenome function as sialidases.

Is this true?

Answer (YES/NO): NO